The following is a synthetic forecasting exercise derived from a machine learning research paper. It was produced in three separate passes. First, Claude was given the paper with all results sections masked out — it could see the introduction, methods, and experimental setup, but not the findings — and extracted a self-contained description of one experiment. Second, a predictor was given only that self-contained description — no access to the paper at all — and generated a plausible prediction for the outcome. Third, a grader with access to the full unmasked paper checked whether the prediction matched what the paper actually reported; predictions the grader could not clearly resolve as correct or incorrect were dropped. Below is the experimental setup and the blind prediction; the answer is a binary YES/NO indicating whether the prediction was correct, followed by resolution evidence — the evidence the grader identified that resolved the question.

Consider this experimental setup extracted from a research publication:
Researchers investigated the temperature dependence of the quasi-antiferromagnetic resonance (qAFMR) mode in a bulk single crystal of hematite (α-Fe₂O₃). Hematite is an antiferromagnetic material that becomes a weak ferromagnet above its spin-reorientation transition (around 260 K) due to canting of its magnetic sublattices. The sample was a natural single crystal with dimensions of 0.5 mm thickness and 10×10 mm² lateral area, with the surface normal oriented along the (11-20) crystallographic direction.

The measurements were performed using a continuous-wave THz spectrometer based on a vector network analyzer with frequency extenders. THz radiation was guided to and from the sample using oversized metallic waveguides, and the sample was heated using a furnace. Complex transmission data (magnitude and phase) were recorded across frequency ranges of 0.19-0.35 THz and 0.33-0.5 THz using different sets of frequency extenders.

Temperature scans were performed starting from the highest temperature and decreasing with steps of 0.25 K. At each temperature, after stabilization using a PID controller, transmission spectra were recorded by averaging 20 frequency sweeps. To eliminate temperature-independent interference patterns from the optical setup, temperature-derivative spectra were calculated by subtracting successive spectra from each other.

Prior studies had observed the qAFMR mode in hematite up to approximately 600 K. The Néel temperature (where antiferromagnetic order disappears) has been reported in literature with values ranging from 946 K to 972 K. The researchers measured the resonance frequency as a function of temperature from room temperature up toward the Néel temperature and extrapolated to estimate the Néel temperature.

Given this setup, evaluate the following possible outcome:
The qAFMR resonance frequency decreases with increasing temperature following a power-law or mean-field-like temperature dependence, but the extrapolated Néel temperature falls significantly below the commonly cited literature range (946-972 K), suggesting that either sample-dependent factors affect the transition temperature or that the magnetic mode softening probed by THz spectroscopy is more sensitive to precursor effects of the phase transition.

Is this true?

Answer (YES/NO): NO